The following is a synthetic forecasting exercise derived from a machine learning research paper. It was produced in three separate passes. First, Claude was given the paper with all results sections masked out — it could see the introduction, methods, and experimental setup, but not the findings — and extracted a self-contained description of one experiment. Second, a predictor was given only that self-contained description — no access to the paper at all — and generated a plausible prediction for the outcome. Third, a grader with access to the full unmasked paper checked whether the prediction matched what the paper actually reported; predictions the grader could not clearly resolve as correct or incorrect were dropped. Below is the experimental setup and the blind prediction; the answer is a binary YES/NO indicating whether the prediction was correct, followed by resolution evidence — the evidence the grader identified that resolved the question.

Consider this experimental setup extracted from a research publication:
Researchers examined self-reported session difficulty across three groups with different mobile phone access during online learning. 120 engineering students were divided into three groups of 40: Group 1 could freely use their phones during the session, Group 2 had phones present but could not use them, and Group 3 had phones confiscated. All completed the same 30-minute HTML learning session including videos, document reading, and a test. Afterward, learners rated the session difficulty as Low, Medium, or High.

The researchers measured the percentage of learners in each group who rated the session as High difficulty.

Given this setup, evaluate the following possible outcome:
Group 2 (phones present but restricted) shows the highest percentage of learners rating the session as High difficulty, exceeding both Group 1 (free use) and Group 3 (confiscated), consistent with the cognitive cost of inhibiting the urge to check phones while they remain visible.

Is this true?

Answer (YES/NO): YES